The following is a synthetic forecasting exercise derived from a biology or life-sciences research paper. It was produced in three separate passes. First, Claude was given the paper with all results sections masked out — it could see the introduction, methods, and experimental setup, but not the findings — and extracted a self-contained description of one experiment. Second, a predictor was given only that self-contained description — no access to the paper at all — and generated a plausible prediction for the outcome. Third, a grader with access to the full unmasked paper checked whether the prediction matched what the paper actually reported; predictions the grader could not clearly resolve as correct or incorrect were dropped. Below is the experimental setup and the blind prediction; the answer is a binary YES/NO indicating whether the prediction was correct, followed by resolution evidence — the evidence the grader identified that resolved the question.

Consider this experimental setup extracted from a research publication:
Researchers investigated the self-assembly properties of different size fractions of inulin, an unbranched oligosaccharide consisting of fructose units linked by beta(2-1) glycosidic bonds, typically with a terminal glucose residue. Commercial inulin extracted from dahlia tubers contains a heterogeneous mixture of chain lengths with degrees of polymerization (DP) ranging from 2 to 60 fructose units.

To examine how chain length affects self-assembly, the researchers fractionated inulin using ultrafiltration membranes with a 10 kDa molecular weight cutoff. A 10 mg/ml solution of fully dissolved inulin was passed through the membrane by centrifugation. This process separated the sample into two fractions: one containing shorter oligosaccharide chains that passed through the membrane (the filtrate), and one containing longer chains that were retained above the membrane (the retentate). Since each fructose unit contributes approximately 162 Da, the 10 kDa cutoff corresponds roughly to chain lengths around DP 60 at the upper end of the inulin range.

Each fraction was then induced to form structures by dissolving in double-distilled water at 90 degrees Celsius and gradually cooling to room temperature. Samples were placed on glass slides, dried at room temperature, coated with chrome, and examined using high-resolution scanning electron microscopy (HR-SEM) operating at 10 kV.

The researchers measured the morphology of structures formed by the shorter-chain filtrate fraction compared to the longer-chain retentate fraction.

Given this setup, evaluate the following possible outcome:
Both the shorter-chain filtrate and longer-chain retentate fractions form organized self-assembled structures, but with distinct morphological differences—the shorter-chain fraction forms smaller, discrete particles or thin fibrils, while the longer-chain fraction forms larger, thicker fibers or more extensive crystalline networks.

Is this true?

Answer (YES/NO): NO